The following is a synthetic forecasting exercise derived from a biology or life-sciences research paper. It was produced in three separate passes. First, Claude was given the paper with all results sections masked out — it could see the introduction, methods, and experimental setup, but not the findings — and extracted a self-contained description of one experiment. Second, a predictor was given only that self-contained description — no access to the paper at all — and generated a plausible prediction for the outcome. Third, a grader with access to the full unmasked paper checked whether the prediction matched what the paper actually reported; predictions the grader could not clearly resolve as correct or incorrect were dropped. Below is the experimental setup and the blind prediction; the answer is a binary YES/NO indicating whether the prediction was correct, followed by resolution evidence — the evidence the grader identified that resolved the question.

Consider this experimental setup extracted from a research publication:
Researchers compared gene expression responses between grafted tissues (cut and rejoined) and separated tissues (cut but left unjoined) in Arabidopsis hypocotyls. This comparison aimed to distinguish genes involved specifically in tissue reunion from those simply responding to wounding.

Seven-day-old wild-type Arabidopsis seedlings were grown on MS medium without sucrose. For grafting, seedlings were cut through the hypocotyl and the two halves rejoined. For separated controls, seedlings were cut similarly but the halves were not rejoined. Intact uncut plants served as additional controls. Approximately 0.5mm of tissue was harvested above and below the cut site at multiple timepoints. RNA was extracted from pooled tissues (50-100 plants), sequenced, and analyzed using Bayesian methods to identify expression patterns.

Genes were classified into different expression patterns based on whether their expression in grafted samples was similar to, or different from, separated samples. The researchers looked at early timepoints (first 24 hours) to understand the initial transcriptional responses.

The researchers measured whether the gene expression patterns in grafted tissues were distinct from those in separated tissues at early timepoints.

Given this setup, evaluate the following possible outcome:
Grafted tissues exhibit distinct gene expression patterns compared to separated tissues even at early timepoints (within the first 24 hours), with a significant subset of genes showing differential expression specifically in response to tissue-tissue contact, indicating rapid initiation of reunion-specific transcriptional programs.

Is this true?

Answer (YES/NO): YES